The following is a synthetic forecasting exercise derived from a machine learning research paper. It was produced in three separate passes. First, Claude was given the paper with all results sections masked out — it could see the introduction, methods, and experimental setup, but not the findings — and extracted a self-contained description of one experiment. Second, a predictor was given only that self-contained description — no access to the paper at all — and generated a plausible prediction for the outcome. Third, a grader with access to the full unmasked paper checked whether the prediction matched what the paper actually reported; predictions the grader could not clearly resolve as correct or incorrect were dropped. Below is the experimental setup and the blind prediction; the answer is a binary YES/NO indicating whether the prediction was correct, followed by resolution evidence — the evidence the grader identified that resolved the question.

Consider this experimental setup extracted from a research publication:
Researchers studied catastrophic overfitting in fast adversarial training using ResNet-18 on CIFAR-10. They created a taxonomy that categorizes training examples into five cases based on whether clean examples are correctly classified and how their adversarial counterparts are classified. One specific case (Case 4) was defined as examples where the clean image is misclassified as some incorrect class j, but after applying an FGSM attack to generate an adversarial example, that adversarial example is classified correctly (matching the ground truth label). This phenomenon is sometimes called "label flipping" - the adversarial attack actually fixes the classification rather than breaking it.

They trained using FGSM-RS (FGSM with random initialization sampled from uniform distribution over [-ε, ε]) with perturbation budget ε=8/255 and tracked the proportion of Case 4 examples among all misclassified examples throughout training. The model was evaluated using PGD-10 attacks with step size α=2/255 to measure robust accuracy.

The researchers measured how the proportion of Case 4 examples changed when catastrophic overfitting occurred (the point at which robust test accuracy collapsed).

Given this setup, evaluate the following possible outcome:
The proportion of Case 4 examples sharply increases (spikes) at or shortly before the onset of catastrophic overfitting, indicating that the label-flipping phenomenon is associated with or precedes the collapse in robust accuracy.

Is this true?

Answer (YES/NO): YES